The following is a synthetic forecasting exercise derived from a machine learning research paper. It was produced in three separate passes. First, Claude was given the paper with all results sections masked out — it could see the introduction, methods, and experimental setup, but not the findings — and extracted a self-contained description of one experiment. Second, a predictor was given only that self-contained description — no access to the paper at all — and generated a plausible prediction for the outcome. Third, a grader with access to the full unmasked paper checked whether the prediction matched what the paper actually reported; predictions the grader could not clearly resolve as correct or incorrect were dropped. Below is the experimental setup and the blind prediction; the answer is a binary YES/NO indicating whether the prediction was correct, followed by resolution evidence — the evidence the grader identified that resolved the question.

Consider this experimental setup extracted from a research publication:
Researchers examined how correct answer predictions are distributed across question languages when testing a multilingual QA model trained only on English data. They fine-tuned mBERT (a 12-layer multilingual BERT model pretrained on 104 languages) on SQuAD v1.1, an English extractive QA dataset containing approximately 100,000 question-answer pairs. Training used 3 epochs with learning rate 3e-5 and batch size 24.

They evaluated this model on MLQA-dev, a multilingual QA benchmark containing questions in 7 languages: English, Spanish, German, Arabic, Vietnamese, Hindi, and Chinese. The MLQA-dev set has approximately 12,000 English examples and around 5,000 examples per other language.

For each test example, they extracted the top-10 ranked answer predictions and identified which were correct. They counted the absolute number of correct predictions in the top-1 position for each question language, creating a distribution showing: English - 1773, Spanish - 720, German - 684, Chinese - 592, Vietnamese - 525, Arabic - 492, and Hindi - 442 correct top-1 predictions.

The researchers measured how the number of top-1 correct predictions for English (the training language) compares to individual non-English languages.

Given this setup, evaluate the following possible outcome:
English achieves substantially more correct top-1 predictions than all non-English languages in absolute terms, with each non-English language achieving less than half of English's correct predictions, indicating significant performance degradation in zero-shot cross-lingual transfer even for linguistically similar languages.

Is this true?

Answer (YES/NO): NO